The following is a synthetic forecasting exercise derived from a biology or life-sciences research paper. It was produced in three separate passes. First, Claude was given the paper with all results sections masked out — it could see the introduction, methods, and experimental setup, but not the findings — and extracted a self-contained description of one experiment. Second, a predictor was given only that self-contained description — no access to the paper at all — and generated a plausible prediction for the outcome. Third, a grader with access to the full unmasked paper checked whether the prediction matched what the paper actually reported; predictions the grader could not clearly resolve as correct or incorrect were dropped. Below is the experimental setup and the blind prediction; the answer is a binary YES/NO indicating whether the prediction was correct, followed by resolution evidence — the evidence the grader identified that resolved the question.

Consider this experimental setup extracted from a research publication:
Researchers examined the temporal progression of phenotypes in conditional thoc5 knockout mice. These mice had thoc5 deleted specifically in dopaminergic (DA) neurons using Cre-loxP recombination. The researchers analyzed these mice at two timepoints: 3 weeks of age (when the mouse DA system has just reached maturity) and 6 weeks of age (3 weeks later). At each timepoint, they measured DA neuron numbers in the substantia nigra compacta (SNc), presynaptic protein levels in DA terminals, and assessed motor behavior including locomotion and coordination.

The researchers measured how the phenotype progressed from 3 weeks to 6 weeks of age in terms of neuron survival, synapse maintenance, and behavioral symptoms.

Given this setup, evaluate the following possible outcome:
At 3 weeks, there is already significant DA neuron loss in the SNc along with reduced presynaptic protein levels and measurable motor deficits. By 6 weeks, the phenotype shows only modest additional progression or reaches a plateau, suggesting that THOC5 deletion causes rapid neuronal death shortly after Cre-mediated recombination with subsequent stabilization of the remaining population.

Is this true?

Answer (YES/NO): NO